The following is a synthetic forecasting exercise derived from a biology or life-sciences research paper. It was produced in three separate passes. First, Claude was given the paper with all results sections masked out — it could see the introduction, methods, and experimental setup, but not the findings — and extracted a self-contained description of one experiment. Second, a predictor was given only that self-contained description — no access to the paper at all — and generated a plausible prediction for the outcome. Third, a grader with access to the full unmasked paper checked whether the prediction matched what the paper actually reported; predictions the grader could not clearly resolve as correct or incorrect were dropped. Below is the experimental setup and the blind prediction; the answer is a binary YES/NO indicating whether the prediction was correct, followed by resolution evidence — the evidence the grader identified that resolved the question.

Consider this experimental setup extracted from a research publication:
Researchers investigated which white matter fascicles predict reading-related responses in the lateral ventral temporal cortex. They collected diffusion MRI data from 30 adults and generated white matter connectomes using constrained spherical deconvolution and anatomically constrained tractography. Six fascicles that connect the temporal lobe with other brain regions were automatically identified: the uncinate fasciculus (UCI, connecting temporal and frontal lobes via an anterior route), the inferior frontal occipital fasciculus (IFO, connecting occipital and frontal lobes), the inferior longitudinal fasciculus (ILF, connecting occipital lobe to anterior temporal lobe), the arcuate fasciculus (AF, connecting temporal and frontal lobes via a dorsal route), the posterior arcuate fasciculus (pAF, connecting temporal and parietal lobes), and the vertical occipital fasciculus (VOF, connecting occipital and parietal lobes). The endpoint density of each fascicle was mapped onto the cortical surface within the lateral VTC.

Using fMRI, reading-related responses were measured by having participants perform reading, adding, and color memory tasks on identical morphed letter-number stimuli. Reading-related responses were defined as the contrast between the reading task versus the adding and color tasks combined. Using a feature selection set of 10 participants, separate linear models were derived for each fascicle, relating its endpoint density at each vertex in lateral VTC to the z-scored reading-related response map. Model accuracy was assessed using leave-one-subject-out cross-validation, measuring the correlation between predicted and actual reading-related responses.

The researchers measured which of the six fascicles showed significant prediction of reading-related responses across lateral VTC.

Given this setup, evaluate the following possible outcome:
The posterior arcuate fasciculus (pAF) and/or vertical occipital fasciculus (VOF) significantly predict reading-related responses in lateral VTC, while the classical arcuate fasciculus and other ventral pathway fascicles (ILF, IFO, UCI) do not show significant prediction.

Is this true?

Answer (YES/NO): NO